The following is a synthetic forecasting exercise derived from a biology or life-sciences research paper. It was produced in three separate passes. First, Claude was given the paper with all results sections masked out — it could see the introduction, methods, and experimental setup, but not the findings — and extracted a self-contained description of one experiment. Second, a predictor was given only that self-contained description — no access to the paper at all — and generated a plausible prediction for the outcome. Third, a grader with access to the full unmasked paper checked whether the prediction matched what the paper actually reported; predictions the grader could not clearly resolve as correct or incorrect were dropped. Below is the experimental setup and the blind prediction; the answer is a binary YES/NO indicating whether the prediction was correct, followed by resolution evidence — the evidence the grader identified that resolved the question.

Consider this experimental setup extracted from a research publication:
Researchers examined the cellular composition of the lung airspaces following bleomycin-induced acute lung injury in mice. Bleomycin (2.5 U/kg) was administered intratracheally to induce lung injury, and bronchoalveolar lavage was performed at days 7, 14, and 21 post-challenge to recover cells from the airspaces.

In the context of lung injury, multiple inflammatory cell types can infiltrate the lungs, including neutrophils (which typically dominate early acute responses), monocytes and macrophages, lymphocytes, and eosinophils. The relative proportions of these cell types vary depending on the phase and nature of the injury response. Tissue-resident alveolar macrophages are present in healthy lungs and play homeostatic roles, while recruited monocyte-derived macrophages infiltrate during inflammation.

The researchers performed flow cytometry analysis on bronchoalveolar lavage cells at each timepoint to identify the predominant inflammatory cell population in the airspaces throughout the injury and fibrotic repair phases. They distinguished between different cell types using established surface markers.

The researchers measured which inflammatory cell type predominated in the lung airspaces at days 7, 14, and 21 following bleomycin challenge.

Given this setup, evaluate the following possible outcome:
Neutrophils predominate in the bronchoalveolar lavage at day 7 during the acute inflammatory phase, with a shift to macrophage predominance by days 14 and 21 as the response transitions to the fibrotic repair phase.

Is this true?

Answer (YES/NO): NO